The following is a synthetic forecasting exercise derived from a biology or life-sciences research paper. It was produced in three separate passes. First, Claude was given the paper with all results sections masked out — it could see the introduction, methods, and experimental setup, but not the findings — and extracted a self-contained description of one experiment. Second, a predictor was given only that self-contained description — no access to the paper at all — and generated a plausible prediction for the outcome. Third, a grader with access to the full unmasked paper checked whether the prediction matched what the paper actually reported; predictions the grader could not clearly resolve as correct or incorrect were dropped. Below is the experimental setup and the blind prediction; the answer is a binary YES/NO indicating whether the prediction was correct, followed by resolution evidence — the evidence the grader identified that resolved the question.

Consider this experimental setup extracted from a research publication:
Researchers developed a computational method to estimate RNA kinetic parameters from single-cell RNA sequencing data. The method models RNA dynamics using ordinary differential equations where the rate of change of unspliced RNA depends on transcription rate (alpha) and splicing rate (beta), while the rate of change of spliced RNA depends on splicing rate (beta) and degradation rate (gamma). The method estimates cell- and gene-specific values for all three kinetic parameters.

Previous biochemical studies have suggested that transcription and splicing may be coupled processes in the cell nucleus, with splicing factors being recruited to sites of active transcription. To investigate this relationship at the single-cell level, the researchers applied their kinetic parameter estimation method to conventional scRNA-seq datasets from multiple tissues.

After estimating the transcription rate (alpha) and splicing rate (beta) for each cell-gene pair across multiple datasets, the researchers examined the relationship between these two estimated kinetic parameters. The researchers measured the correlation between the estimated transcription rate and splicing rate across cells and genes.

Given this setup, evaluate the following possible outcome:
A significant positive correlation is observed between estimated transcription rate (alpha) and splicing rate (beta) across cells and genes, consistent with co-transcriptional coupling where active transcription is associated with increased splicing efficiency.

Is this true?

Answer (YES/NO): YES